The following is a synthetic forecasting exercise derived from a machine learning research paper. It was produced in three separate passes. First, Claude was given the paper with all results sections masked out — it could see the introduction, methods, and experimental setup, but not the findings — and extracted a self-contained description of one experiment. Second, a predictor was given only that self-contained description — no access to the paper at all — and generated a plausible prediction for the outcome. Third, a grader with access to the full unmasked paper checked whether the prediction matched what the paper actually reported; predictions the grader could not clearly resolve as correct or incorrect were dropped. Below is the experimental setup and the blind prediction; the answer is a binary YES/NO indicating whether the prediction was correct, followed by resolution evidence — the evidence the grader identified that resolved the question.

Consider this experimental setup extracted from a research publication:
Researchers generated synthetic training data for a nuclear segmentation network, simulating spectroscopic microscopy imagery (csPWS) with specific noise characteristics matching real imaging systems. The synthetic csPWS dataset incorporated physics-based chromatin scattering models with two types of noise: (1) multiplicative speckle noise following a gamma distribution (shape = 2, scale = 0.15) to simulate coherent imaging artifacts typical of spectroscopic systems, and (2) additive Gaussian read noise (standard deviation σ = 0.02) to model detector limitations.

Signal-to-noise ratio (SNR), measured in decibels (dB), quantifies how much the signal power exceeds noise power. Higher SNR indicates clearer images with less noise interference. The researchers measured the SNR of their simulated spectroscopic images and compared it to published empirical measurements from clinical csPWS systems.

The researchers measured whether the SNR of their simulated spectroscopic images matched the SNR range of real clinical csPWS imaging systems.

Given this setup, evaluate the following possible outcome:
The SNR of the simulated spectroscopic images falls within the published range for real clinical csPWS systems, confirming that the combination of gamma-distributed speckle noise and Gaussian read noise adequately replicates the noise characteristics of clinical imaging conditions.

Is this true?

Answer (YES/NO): YES